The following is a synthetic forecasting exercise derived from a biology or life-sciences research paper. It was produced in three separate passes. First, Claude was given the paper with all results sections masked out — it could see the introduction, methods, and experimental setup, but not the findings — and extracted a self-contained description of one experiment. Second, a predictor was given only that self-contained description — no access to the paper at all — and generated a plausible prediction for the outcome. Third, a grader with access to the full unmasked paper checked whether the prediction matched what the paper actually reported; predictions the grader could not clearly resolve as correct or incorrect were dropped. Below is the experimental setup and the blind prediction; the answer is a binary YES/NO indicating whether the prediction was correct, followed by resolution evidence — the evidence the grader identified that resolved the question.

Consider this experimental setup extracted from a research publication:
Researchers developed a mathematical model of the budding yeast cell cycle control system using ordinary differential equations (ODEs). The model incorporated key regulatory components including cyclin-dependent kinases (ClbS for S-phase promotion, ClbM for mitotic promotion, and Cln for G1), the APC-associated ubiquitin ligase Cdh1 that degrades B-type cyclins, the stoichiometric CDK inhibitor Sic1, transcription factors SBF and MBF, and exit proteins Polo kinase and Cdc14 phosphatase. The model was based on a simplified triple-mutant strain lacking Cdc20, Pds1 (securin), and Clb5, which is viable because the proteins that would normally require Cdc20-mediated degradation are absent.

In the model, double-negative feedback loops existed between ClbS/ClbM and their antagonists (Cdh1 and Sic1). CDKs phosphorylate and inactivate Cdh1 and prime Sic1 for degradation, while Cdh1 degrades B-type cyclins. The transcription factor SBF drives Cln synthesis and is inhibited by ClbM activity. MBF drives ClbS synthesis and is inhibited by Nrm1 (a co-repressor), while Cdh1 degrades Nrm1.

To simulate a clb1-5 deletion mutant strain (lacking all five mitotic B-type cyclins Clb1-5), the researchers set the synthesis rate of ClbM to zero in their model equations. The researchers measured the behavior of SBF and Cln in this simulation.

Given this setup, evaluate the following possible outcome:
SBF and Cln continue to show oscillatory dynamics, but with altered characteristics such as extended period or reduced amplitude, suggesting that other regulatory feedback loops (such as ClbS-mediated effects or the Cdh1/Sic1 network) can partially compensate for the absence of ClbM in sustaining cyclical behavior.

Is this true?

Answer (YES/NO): NO